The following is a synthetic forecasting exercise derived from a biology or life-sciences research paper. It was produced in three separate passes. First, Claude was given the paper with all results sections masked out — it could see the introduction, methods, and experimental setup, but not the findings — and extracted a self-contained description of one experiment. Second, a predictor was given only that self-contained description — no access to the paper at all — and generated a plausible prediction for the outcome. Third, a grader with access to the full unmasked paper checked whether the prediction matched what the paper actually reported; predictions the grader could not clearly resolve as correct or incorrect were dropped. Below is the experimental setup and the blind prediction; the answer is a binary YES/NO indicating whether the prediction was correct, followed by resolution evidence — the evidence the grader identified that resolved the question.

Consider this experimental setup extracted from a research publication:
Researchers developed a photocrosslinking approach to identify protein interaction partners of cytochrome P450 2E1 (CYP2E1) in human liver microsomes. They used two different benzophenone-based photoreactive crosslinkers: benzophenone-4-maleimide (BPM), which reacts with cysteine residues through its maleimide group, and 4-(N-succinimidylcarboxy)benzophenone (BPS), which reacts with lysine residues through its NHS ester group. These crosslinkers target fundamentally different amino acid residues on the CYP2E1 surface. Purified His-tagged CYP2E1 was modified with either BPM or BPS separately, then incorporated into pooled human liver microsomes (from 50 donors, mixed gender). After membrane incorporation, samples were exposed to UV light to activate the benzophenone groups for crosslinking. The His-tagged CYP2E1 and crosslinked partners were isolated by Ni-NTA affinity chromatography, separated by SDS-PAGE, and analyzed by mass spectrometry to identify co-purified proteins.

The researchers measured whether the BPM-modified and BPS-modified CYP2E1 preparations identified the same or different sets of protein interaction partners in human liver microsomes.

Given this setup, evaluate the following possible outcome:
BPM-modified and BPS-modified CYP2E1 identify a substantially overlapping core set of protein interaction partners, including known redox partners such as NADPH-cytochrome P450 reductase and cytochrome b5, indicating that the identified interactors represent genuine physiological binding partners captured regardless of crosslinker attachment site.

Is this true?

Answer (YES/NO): NO